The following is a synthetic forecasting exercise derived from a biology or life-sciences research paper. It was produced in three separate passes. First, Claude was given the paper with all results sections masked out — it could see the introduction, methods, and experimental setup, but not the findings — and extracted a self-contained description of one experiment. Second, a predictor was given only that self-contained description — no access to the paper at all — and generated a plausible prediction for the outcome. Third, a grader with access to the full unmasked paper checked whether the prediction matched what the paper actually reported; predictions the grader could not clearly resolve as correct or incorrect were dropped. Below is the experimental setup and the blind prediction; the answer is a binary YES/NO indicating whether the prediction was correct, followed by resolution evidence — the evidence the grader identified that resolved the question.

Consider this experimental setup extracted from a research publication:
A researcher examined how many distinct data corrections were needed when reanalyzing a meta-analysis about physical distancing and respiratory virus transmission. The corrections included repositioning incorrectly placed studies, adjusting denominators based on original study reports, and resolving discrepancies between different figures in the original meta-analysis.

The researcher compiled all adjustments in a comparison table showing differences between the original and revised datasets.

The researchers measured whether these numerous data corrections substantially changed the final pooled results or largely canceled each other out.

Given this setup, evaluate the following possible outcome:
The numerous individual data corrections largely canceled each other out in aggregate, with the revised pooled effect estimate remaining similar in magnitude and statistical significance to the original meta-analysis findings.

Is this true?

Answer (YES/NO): YES